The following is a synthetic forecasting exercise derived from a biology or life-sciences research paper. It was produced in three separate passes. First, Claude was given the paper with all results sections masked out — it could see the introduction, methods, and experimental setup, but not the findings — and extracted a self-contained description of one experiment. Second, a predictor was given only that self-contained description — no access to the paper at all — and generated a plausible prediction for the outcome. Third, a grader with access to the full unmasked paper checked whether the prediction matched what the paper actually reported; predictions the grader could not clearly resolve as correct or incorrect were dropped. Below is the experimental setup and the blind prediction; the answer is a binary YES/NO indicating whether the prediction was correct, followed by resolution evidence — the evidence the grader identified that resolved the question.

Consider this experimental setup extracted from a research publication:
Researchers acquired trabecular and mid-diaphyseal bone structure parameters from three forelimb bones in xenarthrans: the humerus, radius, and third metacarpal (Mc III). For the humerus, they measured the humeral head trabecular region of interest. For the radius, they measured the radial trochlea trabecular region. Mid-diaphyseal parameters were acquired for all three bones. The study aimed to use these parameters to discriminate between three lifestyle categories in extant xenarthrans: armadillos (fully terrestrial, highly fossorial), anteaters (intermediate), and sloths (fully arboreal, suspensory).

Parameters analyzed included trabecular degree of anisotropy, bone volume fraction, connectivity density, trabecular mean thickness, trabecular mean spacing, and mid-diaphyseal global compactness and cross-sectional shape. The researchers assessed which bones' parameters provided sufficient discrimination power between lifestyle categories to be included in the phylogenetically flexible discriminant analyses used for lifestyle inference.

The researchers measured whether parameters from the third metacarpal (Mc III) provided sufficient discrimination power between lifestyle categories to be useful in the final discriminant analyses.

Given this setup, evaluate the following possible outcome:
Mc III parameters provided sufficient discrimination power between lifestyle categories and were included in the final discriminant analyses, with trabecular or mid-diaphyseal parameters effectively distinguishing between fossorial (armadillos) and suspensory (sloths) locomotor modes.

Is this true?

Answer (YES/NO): NO